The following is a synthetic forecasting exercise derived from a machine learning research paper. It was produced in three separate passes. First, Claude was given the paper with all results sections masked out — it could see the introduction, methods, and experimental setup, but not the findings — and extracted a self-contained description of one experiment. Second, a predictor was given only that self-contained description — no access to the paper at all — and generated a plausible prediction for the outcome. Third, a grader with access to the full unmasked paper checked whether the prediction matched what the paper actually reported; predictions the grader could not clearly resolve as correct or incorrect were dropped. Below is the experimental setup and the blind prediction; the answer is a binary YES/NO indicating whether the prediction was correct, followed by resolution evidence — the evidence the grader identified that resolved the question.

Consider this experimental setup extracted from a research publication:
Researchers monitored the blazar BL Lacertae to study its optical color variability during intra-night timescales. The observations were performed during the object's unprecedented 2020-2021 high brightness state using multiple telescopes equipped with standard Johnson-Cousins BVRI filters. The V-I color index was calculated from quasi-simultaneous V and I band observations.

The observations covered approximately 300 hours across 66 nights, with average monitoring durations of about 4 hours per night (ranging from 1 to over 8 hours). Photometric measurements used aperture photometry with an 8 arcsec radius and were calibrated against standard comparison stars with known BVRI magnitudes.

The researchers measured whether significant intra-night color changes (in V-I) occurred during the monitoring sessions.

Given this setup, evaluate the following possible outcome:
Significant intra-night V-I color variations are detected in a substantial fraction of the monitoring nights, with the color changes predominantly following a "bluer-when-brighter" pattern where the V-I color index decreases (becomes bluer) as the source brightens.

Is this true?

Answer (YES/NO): NO